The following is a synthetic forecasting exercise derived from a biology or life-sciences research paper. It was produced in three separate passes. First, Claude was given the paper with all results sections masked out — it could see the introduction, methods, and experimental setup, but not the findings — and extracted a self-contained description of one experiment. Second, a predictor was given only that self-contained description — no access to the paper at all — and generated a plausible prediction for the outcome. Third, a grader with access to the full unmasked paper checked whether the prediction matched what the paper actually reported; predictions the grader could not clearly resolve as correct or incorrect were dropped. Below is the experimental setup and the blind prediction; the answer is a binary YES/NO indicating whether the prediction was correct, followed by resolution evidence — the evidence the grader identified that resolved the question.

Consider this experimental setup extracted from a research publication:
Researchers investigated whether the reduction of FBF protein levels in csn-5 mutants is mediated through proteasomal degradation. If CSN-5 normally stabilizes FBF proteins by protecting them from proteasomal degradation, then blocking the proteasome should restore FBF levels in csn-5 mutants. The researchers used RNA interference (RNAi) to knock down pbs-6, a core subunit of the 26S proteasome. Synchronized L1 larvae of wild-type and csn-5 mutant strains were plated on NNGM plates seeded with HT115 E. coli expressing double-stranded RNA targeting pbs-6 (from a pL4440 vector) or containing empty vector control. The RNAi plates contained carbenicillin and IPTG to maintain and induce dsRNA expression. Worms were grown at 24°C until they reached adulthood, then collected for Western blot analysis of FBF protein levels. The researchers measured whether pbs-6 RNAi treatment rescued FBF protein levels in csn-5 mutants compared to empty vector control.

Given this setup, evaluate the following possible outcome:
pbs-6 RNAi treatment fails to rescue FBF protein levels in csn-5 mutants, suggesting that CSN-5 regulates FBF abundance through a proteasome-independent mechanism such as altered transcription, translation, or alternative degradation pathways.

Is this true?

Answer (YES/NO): NO